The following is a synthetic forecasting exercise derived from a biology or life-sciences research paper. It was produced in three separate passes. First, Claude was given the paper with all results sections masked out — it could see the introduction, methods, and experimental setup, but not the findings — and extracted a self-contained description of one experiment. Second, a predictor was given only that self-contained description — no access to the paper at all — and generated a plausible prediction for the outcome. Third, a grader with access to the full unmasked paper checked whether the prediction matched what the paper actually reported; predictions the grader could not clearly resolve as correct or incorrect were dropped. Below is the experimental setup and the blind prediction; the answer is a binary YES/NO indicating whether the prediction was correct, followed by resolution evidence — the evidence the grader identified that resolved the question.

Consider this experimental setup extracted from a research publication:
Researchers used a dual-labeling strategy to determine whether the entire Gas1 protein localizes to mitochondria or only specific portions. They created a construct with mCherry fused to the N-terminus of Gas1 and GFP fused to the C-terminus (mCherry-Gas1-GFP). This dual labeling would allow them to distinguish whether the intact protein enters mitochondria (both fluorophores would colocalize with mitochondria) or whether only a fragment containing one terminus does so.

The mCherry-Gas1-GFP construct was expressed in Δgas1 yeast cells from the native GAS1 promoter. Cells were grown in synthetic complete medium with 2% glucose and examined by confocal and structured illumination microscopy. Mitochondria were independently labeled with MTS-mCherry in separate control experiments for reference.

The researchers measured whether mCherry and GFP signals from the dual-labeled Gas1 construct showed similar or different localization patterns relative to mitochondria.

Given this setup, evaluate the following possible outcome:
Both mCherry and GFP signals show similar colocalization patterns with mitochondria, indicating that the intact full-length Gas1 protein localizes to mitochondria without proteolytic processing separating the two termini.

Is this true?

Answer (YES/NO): NO